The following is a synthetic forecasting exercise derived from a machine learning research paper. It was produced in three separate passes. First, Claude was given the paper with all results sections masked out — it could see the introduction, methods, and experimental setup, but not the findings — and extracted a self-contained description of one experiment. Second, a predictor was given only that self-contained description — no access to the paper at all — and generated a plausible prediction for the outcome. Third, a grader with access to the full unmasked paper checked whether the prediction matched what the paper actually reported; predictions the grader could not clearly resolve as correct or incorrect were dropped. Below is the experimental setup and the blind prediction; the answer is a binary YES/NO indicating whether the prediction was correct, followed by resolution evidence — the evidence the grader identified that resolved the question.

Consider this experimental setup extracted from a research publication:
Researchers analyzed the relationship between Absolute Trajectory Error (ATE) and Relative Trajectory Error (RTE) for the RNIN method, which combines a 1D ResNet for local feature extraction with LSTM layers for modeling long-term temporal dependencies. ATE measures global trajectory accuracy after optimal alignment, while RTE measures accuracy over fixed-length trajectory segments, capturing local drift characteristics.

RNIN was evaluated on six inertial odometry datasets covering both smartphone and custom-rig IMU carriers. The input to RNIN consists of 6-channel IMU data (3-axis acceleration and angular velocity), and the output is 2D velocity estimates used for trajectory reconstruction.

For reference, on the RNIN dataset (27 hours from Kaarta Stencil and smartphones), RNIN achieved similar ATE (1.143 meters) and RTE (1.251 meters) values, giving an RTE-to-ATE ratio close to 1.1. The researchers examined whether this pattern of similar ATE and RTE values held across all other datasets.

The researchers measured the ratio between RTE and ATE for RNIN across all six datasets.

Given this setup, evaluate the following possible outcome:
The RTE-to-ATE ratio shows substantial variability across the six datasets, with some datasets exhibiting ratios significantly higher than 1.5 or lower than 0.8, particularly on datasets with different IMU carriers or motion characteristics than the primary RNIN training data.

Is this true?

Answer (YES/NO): YES